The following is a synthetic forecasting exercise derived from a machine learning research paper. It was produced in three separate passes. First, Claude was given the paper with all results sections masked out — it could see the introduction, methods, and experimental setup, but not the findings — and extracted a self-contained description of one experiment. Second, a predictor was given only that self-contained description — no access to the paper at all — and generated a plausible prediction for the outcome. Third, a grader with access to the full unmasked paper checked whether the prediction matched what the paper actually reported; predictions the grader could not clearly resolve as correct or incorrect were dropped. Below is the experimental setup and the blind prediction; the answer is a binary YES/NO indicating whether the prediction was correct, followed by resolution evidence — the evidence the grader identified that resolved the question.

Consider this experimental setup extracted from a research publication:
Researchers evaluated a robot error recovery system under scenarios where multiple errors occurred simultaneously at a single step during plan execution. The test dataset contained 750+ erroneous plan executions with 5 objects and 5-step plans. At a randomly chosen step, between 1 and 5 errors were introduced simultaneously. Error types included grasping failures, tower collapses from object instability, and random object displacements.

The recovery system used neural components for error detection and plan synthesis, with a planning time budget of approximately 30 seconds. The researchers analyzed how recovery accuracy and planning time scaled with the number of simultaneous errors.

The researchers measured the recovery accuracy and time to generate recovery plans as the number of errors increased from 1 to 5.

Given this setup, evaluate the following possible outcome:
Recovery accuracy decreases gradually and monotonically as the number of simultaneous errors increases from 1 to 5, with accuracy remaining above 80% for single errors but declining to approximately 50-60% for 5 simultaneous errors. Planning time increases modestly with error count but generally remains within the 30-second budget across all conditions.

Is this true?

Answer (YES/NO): NO